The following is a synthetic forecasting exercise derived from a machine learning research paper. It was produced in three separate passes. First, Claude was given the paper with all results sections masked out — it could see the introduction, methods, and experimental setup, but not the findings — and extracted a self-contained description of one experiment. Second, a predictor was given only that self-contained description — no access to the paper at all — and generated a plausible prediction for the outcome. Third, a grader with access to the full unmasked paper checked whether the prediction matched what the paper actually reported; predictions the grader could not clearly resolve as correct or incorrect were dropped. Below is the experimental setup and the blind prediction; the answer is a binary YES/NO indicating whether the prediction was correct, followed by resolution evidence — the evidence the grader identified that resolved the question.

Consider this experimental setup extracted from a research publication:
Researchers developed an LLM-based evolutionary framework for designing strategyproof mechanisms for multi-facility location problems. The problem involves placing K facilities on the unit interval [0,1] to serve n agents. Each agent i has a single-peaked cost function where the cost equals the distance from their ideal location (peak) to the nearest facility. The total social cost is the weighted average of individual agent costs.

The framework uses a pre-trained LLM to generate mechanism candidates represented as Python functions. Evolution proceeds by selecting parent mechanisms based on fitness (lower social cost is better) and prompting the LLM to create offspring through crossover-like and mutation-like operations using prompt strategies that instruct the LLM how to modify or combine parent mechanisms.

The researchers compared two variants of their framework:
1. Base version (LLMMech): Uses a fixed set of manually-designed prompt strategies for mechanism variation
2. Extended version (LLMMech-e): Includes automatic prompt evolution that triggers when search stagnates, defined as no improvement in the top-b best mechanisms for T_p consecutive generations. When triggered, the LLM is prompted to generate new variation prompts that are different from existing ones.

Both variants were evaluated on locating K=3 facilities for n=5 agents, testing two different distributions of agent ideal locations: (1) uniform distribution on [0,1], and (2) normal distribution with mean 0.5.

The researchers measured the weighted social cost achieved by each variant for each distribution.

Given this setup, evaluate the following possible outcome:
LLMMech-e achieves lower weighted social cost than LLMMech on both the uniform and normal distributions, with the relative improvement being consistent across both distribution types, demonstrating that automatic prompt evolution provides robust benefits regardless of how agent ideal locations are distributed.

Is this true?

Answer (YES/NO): NO